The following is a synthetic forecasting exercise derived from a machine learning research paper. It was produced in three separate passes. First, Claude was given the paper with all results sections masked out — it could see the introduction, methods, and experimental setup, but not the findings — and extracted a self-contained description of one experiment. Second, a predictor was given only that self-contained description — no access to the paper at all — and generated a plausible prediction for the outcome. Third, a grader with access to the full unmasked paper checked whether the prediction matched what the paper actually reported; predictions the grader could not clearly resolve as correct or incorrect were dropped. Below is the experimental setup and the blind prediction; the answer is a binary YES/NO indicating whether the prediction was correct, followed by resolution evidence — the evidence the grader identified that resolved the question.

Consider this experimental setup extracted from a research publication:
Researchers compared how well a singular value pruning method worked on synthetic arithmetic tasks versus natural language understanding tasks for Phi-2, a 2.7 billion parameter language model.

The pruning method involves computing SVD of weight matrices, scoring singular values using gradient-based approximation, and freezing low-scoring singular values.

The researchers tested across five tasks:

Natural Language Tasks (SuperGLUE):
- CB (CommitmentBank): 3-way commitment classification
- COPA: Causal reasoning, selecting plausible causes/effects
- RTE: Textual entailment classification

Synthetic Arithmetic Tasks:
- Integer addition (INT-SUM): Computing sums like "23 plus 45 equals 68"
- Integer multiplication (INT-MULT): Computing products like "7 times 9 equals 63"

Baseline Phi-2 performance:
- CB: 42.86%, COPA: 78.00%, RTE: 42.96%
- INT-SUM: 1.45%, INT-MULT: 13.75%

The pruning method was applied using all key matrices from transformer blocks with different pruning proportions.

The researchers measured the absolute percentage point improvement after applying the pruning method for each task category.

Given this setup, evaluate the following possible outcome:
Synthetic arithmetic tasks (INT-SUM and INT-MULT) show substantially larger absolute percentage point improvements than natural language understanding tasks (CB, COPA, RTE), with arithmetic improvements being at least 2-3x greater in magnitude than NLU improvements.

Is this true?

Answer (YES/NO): YES